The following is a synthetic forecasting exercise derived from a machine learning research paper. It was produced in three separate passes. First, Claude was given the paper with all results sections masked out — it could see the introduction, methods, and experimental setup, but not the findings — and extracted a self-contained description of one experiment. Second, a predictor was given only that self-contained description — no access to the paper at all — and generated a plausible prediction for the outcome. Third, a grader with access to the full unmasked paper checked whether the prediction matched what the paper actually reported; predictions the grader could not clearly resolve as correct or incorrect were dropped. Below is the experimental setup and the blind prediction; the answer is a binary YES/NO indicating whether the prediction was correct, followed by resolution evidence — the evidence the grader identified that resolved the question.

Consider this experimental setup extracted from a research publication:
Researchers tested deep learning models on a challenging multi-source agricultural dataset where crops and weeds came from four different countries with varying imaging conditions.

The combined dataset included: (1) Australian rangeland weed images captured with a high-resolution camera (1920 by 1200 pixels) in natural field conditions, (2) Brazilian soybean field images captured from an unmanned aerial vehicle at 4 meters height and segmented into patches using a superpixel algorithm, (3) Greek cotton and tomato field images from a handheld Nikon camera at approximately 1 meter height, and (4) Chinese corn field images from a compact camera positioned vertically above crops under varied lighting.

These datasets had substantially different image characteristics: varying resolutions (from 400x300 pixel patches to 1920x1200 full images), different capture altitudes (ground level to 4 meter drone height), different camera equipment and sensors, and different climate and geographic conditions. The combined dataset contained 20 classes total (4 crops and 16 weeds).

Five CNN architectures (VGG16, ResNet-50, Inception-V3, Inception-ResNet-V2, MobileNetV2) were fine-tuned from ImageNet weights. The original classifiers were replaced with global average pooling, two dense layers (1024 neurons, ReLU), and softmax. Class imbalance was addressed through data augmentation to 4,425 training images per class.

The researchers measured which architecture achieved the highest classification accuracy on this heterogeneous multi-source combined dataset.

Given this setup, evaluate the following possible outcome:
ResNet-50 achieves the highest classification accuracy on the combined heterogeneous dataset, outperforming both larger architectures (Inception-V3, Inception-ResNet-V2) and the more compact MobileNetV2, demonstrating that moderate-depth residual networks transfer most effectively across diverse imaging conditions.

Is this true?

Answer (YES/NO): YES